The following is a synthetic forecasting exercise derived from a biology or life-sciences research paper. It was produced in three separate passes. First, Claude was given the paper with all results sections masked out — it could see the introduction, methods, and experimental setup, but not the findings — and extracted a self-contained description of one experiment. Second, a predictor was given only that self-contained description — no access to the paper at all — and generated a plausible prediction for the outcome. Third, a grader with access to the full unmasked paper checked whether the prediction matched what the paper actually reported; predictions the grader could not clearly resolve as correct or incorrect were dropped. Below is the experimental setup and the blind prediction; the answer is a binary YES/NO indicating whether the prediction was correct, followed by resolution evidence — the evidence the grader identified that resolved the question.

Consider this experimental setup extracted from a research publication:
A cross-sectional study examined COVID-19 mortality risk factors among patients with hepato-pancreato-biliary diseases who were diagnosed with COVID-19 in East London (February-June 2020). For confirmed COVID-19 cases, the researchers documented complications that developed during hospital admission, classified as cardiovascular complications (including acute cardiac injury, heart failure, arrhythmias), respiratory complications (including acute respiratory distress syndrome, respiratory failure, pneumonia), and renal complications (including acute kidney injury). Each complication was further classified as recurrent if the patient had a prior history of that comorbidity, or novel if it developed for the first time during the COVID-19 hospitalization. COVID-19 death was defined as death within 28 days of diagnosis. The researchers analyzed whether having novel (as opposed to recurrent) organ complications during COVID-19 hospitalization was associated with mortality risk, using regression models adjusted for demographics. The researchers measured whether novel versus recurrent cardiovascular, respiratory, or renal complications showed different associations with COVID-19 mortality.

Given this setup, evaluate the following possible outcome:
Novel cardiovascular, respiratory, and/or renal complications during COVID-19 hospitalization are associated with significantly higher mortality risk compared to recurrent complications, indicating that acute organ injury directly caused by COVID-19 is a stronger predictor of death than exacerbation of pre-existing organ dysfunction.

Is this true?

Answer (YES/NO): YES